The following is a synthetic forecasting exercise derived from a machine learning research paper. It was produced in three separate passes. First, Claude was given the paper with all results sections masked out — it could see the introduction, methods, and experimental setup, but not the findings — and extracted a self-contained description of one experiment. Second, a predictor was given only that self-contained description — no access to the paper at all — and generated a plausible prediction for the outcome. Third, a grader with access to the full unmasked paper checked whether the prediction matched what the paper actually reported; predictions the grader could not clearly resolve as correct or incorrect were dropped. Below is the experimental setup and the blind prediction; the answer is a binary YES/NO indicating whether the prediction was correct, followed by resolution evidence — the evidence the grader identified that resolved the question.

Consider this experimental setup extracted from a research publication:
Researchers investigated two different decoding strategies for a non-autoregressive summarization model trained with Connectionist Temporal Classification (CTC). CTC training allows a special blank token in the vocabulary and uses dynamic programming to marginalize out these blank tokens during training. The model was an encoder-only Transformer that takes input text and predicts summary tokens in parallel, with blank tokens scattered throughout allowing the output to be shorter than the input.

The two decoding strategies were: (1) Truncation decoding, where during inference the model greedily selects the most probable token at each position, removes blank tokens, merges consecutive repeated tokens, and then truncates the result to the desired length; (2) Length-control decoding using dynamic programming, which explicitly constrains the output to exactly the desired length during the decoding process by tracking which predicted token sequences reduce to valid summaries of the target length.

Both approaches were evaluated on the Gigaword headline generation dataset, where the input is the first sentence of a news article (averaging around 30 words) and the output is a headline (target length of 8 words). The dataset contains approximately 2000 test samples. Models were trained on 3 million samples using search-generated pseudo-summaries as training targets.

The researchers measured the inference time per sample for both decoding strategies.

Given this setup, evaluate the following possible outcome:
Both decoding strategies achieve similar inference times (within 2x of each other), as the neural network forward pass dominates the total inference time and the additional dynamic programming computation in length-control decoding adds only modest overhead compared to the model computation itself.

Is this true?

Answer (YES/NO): NO